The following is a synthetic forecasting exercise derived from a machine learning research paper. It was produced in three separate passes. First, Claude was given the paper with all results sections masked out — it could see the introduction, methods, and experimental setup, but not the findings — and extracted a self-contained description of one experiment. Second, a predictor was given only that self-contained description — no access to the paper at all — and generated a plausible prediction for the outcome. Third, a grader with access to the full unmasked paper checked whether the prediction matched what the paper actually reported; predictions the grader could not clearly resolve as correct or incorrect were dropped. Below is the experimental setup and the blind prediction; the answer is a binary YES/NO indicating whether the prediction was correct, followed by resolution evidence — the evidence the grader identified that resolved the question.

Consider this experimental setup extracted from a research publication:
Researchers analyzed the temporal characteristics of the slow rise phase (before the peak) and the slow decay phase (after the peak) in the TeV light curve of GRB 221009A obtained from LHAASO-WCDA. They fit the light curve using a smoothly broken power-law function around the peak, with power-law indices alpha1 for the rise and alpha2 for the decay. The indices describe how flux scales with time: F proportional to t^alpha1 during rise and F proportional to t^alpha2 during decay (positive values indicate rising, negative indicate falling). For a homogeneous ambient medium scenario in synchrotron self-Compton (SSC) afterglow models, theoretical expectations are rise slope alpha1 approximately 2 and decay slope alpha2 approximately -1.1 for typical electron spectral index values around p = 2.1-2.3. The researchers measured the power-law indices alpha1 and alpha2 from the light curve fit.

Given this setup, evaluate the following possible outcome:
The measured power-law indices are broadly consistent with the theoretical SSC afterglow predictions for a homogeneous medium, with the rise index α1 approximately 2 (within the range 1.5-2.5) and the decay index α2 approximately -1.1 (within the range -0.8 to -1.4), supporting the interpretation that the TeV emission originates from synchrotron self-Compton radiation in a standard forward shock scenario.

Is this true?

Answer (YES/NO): YES